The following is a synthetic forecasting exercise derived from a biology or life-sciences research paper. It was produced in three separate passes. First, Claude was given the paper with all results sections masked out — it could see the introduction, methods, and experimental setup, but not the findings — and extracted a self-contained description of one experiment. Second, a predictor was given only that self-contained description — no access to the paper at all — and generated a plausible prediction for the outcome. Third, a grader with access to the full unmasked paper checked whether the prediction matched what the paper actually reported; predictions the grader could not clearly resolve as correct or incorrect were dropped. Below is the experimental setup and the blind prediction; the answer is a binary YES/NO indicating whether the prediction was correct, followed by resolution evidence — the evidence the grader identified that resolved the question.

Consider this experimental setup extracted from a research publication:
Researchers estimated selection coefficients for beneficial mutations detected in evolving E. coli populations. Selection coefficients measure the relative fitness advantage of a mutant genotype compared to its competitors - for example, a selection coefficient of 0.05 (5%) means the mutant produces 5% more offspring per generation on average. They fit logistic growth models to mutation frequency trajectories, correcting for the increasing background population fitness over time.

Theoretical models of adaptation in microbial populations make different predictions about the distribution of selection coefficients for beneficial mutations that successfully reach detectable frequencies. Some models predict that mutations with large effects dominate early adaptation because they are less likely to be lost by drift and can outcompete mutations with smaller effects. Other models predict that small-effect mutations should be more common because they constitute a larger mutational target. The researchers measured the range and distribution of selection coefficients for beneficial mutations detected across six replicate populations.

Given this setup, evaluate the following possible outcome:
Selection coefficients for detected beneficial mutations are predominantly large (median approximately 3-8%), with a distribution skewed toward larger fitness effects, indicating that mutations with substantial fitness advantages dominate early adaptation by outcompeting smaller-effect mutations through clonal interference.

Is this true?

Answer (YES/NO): NO